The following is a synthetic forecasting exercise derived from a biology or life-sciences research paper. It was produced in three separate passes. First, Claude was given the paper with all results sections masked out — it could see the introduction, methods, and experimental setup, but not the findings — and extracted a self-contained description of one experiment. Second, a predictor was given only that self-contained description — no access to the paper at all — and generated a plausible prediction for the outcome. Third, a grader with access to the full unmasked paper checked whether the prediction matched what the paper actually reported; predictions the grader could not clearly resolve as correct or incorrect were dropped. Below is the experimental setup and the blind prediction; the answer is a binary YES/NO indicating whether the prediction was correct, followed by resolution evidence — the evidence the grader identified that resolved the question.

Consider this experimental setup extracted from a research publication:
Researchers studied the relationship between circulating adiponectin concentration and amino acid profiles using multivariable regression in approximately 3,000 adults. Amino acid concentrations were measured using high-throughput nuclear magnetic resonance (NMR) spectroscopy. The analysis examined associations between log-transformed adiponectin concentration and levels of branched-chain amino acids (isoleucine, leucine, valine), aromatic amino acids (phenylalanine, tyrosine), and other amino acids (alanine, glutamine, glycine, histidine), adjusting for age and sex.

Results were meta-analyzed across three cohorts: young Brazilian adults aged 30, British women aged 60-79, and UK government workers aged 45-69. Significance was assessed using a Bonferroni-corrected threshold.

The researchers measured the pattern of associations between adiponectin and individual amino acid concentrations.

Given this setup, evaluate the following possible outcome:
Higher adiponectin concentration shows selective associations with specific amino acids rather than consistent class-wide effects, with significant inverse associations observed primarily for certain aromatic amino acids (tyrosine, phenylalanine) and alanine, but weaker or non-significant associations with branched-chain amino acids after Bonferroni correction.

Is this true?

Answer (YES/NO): NO